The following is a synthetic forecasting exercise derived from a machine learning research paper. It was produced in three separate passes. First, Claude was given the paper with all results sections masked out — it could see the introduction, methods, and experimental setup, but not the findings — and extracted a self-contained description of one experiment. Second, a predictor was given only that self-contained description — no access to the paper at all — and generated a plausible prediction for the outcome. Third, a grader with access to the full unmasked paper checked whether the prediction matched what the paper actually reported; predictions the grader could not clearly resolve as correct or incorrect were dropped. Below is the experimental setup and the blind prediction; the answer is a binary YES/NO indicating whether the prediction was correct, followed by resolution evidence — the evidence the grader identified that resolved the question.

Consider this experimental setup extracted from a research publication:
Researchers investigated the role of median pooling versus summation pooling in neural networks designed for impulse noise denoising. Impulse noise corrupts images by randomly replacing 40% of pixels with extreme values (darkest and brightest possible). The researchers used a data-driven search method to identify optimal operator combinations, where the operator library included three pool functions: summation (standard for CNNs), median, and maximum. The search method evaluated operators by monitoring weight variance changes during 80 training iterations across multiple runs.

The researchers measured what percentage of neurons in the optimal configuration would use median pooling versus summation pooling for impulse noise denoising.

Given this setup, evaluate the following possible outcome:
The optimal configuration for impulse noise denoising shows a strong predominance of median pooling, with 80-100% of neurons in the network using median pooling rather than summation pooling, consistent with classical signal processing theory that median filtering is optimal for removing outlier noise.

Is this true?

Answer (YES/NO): NO